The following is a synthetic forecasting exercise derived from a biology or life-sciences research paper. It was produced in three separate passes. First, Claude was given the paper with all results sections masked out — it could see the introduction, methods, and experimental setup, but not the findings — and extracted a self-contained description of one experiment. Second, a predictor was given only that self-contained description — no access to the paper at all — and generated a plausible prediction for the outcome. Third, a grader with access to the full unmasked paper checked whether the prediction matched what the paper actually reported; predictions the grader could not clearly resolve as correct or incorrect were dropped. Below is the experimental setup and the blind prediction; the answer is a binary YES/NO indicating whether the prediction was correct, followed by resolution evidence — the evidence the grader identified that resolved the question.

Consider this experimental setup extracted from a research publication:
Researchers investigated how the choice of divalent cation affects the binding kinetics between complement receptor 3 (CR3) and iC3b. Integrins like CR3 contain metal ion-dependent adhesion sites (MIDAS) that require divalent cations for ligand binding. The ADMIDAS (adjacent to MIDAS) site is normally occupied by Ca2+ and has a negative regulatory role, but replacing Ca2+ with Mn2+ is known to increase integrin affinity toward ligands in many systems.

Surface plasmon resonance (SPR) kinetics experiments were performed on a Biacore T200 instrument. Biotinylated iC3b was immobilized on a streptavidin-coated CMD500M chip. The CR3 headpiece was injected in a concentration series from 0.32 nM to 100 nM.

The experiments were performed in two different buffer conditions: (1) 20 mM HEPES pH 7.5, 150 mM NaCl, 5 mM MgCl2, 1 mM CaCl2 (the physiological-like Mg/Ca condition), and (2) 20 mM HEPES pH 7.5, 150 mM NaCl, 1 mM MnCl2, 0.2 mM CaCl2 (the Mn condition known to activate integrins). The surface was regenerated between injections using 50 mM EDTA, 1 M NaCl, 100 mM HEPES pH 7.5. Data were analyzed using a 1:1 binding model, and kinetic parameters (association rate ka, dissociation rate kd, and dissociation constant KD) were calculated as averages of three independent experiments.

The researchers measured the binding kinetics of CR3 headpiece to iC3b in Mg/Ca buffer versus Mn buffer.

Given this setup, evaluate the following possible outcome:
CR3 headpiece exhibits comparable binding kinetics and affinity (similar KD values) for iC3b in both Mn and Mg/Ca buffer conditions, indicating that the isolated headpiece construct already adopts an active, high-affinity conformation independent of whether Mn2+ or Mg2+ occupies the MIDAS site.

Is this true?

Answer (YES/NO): NO